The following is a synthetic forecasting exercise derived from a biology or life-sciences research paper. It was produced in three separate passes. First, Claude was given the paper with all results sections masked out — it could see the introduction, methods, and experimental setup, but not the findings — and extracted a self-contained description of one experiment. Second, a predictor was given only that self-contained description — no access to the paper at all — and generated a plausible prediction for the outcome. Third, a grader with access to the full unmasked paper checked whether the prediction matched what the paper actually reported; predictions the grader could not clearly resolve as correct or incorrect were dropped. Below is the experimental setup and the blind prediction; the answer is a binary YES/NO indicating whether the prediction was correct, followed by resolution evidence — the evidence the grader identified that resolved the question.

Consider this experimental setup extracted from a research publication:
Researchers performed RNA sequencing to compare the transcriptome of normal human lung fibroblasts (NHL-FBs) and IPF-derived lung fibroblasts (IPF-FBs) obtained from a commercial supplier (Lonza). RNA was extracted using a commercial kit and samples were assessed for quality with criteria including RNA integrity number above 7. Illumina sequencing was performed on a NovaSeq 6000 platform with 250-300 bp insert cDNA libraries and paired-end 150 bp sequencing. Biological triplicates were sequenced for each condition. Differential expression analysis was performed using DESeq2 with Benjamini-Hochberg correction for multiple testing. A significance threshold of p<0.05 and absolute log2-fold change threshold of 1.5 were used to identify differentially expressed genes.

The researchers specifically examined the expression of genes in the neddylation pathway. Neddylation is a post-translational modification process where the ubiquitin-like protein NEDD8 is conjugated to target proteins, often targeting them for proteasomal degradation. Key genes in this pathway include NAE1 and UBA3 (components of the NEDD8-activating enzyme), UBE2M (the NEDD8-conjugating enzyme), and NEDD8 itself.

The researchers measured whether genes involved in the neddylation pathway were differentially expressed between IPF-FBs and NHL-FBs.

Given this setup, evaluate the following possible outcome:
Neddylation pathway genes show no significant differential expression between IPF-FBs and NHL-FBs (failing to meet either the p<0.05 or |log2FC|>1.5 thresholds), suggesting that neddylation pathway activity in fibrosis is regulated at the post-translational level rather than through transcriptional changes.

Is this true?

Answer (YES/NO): NO